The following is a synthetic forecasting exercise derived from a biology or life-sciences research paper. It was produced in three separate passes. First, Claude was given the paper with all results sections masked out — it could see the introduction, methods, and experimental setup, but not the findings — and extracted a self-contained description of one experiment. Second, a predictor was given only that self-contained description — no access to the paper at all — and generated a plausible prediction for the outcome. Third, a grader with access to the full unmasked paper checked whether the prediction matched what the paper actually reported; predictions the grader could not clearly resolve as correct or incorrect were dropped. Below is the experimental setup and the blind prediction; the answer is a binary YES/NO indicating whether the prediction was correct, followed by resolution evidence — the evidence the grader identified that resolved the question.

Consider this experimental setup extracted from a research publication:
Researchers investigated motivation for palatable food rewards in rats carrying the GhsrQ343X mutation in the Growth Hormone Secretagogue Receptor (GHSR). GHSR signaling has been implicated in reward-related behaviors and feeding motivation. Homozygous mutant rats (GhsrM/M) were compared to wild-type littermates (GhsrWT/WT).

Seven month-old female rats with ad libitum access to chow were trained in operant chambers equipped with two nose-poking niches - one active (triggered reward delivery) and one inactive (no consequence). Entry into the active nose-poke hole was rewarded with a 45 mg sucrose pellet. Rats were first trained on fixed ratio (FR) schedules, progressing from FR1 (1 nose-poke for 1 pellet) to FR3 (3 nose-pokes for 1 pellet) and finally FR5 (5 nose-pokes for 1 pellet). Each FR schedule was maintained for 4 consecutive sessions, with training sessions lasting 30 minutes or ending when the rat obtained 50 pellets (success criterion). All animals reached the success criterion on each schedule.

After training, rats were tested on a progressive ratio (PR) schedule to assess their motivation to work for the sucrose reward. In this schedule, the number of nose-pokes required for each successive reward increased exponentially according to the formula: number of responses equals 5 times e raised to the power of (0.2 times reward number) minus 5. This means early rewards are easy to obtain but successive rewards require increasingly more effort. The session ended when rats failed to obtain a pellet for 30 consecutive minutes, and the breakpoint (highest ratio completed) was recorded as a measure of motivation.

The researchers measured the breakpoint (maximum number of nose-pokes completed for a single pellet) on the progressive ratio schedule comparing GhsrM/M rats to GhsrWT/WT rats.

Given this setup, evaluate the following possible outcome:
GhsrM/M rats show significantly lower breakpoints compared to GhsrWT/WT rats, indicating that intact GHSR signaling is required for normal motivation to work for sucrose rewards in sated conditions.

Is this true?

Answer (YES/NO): NO